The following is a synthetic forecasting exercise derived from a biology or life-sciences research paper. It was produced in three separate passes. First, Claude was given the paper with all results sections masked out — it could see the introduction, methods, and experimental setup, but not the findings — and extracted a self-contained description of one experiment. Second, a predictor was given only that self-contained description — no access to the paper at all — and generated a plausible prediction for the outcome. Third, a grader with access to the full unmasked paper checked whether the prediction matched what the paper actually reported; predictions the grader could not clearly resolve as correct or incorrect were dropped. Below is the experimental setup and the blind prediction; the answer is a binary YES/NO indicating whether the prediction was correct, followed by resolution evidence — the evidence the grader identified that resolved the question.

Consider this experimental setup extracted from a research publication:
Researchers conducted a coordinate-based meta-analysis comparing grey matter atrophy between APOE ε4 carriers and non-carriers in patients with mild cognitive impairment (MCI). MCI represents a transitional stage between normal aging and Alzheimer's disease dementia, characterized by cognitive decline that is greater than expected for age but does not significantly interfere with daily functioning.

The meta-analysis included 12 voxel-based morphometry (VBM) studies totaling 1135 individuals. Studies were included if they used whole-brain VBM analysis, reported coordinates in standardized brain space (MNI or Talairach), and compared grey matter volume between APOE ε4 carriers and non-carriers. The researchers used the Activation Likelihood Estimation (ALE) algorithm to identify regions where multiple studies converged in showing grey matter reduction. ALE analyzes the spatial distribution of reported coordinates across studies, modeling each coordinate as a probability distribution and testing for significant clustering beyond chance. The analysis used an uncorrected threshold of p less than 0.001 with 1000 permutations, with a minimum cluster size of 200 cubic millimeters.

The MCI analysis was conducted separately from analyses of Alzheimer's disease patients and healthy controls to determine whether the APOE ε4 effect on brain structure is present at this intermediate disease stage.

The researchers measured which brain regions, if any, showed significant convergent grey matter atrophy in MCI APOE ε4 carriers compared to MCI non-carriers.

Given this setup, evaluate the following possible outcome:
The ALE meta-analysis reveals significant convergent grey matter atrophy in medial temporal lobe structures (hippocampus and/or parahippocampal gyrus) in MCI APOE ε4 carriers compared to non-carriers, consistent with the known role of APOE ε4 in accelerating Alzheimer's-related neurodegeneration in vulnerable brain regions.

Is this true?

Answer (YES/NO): YES